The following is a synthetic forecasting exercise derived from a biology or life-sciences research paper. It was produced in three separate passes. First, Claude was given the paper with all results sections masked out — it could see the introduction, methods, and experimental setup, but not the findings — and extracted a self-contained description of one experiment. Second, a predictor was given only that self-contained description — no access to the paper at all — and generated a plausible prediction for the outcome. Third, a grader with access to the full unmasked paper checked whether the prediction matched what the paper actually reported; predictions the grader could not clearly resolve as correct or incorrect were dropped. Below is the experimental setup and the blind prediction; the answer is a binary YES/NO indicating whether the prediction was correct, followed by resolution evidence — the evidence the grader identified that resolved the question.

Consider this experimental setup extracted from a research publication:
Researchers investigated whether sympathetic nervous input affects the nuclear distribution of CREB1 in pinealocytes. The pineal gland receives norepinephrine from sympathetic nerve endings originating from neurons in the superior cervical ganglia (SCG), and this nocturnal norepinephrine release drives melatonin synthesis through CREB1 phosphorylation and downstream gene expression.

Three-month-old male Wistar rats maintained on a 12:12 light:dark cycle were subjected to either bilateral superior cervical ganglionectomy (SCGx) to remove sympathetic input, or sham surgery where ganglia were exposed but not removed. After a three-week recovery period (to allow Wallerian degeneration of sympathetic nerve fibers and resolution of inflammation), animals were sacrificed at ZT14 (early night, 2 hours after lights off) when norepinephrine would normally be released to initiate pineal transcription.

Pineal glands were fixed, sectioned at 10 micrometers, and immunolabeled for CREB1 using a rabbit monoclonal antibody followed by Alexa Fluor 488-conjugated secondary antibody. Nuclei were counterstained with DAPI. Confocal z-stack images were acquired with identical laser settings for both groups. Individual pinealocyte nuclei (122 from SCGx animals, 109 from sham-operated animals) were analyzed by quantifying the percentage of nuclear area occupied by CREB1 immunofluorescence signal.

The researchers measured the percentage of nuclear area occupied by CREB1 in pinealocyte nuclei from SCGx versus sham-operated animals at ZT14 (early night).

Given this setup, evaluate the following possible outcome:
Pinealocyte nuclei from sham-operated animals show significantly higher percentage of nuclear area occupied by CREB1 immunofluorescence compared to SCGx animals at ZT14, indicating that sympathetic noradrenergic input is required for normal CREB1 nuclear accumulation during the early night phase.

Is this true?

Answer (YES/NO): NO